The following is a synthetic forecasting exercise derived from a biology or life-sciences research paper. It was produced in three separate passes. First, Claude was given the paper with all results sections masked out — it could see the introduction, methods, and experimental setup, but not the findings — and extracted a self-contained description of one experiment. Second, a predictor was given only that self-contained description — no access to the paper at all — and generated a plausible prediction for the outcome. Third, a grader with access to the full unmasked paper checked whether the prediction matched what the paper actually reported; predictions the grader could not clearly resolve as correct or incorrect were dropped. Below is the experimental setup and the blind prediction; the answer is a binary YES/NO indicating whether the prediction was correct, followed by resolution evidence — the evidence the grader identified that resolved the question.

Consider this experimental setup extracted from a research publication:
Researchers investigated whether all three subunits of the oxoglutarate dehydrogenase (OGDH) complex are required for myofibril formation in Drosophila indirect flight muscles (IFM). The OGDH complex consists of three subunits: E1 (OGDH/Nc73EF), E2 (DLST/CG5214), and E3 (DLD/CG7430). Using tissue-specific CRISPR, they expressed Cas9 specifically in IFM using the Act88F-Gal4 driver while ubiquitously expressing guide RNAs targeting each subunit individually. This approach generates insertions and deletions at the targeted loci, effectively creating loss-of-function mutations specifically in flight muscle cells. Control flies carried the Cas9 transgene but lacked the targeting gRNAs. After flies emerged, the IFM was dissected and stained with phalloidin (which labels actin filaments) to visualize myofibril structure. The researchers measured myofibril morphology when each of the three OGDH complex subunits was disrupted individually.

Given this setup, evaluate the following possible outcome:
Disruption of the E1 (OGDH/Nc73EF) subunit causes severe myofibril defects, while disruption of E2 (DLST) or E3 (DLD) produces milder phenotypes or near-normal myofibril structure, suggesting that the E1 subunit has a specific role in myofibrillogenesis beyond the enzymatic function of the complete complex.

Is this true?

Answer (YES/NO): NO